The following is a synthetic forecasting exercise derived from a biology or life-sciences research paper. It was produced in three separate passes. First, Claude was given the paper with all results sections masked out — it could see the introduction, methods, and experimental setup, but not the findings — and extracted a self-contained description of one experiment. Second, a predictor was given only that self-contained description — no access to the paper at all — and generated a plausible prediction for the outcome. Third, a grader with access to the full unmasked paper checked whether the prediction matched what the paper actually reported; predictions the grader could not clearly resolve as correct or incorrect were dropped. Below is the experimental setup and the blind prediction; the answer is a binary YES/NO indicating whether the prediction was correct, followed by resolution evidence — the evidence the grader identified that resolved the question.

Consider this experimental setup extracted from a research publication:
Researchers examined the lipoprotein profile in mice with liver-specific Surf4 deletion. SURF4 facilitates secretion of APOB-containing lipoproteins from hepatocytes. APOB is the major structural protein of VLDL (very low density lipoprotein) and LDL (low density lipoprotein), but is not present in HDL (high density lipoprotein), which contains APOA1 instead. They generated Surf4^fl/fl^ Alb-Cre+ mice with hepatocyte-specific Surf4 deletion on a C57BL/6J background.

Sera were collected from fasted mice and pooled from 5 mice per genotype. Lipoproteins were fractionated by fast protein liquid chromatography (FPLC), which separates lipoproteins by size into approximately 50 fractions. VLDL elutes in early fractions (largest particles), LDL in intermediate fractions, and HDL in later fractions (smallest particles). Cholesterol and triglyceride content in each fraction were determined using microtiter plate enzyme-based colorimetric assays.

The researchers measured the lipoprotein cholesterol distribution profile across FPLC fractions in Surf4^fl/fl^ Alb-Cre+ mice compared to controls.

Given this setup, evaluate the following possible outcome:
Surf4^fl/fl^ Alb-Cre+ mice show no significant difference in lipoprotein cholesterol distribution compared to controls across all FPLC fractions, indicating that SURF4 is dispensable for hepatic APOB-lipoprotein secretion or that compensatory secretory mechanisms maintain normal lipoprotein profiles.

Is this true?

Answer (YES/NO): NO